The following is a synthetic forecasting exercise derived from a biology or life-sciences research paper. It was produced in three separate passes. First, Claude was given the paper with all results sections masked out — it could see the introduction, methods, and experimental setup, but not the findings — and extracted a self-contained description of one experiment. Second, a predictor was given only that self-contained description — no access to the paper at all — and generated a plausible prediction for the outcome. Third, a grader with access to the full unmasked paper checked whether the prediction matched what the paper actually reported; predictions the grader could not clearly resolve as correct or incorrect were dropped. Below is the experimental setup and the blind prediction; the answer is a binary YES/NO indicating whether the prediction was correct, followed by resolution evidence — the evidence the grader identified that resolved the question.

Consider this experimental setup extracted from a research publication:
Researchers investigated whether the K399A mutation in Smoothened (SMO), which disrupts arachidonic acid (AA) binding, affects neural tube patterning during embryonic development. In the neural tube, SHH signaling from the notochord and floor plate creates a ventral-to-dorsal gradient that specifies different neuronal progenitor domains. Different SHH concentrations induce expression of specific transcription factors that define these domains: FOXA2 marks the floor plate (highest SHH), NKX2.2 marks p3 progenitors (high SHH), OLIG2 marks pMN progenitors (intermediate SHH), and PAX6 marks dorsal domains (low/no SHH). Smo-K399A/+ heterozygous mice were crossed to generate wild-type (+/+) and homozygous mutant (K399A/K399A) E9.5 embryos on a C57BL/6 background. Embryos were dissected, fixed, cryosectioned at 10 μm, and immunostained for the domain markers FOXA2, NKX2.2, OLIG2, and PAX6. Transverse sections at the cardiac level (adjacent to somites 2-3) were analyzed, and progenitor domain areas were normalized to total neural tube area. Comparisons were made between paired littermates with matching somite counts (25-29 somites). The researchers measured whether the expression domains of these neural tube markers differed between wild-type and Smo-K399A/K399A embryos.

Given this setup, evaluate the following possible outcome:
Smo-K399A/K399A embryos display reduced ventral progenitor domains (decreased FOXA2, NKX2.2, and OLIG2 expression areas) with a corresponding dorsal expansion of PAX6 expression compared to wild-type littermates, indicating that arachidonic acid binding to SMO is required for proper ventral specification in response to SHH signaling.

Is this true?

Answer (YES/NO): NO